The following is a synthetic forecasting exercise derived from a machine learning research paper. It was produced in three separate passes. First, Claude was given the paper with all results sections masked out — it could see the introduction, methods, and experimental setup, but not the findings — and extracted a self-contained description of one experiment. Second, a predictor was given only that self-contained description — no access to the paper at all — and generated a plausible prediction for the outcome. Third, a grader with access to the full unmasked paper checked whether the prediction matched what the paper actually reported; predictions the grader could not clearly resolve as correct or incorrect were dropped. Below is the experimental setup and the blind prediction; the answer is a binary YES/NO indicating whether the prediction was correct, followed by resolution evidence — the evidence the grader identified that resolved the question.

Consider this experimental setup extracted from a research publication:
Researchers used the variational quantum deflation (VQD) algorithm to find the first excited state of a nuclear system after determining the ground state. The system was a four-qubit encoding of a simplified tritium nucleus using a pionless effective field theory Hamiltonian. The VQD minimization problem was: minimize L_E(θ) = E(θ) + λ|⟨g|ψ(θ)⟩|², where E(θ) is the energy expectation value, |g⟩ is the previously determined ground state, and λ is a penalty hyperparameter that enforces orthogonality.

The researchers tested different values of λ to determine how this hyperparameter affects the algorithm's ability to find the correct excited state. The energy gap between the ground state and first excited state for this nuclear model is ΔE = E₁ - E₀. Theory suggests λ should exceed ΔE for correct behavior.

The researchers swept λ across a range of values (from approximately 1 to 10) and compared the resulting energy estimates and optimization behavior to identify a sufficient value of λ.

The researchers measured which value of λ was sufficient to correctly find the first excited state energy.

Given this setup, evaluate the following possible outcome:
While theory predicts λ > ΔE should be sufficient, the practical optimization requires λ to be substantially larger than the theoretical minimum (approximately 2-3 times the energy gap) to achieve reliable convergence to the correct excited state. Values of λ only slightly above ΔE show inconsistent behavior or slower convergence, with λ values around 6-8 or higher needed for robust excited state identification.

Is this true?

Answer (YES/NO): NO